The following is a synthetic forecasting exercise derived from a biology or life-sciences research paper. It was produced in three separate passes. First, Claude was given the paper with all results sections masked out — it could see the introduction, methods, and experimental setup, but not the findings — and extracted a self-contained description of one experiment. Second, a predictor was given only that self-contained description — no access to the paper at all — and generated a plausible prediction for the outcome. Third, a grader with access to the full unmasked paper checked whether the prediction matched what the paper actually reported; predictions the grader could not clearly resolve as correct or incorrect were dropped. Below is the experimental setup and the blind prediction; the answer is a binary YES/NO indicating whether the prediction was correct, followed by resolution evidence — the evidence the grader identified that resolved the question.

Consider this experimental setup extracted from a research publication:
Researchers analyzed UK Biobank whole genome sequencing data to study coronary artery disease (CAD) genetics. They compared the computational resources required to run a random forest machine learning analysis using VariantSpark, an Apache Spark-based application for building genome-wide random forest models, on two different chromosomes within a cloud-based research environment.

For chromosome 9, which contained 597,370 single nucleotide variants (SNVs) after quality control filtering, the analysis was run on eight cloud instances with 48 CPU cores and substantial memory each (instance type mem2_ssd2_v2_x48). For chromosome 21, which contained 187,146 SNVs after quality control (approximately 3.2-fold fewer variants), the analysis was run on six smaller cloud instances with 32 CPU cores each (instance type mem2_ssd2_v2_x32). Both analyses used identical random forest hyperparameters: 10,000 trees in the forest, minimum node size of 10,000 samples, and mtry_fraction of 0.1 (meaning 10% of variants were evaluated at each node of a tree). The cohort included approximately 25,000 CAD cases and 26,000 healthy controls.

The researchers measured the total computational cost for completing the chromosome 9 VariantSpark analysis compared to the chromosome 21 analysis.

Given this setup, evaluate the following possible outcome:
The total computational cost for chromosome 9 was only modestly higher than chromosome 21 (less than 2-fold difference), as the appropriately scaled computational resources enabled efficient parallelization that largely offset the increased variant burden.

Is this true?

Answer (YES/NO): NO